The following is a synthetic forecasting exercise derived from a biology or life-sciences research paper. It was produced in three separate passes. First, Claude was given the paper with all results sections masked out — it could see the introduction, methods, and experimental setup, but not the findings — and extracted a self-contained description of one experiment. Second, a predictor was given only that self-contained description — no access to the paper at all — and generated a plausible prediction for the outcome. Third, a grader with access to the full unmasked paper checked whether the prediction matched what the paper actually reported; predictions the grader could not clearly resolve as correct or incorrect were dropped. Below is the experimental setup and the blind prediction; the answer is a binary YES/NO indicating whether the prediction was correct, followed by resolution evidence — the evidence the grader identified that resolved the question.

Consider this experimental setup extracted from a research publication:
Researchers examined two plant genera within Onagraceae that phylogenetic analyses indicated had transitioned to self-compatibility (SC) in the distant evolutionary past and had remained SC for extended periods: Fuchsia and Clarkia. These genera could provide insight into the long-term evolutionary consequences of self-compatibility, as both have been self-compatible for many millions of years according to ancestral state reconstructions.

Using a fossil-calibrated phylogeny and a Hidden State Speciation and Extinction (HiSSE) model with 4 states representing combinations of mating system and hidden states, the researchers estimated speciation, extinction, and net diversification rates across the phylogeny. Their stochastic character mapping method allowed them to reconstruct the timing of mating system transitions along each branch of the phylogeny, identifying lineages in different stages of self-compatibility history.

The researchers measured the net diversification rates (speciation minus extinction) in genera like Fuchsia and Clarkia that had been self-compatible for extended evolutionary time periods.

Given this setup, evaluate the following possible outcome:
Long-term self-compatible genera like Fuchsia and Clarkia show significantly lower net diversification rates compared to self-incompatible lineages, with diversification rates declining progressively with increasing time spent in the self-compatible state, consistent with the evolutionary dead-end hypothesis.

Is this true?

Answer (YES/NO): YES